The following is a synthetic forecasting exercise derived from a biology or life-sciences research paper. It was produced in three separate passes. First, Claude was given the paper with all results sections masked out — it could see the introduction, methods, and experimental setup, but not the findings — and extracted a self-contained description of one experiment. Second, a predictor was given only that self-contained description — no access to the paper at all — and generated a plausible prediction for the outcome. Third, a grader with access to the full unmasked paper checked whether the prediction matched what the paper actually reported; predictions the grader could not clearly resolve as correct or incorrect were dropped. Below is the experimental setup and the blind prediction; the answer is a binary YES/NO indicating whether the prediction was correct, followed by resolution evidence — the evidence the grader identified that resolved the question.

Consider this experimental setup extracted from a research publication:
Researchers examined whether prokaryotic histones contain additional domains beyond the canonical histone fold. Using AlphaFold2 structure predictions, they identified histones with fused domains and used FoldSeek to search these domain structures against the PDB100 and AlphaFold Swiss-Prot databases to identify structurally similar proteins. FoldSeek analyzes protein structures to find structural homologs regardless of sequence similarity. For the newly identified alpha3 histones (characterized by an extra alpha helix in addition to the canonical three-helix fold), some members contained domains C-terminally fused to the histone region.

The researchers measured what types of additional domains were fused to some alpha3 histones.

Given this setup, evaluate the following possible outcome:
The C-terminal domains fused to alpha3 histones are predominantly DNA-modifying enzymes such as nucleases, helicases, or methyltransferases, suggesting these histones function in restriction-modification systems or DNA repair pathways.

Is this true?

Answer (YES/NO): NO